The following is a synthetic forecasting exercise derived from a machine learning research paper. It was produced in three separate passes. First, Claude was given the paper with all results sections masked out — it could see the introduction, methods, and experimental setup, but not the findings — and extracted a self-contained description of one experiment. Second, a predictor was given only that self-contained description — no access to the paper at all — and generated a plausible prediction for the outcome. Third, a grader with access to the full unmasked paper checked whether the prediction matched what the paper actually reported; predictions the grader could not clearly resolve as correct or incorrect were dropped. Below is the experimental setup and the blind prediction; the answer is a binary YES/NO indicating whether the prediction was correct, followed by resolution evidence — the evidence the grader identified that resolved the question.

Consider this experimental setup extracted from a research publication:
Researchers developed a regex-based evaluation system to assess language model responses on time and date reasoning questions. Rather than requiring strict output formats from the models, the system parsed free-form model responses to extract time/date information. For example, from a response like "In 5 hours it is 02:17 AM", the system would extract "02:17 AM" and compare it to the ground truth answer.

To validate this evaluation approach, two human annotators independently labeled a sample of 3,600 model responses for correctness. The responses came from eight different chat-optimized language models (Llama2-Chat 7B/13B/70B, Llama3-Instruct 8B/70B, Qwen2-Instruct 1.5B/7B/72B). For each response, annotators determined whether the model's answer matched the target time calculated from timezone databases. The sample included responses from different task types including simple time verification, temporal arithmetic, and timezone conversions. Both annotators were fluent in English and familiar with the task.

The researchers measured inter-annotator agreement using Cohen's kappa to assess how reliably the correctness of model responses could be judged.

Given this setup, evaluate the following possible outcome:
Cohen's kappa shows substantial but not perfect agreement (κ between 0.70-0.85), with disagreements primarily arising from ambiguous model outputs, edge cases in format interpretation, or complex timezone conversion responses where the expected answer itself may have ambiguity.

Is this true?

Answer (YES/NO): NO